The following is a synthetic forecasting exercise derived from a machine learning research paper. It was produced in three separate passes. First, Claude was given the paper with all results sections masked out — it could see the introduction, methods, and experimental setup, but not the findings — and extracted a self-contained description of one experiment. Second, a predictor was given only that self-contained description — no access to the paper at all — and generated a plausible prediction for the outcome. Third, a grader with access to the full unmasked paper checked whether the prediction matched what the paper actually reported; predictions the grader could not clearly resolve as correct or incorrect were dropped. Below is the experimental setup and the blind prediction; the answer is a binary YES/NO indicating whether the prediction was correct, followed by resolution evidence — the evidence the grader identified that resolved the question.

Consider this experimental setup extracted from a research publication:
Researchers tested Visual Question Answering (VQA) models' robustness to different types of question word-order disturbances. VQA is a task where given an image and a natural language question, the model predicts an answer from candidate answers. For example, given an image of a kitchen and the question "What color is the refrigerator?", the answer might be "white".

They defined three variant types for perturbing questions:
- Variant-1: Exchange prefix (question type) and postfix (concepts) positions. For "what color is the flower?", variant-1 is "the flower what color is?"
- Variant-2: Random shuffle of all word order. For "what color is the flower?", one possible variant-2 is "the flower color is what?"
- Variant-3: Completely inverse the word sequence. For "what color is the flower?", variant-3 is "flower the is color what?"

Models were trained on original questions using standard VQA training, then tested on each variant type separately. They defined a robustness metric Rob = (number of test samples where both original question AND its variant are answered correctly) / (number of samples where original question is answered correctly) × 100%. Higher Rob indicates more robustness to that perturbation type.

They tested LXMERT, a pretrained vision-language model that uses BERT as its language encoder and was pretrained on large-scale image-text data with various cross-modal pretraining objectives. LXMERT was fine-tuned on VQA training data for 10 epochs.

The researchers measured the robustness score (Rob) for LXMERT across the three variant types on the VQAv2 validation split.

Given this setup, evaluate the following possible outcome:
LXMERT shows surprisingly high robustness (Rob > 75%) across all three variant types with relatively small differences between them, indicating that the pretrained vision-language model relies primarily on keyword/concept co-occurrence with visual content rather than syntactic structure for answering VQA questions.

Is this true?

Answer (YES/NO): NO